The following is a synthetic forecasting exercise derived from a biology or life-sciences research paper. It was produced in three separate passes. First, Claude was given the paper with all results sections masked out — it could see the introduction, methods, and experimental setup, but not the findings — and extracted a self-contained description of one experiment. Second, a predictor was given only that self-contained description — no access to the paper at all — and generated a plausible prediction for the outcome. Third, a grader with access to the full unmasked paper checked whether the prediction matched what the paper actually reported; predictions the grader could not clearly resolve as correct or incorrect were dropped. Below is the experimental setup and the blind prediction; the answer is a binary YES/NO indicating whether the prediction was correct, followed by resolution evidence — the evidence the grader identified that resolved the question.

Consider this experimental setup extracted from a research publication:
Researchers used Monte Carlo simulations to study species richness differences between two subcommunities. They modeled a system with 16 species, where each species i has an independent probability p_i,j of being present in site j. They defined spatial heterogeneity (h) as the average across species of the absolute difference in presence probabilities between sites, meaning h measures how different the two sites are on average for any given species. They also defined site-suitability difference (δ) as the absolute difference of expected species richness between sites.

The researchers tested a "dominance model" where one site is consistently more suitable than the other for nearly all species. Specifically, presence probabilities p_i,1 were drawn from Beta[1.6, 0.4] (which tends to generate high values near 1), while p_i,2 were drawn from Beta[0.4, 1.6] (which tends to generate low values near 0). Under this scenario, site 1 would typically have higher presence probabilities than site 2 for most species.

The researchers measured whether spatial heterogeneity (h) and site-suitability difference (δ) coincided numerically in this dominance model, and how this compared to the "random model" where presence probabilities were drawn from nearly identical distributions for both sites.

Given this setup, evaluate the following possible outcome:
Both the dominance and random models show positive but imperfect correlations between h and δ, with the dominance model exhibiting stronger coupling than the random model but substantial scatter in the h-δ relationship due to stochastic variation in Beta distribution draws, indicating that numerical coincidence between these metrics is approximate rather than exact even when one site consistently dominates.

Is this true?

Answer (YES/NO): NO